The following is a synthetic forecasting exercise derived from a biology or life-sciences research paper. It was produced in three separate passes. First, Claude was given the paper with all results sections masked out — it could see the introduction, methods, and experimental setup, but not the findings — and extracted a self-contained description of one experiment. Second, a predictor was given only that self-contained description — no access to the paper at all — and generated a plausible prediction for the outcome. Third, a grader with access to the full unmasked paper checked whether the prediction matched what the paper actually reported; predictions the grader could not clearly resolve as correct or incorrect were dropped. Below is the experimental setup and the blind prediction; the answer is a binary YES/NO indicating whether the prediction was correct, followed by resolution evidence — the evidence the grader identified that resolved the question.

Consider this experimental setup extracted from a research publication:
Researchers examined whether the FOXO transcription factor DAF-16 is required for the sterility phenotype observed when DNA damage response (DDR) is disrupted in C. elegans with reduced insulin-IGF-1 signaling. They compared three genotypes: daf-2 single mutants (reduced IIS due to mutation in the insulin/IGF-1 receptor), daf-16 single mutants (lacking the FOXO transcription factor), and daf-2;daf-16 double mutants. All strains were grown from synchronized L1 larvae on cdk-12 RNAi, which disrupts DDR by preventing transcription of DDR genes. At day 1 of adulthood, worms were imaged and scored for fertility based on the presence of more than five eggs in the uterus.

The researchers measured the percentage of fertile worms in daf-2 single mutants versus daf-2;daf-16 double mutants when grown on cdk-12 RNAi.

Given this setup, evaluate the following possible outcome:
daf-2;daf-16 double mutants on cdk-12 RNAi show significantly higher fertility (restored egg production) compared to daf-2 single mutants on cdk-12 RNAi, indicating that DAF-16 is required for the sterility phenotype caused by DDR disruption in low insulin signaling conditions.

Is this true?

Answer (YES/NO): YES